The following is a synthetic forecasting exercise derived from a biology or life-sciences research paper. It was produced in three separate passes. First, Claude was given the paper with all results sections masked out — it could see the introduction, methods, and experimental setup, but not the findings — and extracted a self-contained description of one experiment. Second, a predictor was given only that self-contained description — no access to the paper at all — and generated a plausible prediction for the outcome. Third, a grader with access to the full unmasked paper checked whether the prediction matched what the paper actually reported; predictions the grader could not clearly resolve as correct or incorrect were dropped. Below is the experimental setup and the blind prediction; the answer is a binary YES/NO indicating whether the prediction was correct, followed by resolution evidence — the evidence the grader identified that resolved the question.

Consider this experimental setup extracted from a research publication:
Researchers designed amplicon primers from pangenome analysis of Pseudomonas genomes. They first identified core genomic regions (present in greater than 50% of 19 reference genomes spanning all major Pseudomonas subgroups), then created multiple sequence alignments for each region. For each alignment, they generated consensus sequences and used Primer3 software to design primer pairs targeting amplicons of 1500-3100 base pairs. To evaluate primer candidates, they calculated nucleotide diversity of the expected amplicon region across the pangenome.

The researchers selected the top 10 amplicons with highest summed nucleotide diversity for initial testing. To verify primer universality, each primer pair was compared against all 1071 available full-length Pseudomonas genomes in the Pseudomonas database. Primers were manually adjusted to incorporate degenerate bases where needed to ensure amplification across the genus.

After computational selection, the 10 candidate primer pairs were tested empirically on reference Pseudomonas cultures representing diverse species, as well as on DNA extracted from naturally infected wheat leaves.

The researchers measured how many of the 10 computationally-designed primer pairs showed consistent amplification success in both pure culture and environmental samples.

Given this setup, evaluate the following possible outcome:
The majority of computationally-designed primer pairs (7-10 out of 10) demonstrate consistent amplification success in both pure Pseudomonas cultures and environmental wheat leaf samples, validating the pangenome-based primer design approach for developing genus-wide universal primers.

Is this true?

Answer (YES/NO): NO